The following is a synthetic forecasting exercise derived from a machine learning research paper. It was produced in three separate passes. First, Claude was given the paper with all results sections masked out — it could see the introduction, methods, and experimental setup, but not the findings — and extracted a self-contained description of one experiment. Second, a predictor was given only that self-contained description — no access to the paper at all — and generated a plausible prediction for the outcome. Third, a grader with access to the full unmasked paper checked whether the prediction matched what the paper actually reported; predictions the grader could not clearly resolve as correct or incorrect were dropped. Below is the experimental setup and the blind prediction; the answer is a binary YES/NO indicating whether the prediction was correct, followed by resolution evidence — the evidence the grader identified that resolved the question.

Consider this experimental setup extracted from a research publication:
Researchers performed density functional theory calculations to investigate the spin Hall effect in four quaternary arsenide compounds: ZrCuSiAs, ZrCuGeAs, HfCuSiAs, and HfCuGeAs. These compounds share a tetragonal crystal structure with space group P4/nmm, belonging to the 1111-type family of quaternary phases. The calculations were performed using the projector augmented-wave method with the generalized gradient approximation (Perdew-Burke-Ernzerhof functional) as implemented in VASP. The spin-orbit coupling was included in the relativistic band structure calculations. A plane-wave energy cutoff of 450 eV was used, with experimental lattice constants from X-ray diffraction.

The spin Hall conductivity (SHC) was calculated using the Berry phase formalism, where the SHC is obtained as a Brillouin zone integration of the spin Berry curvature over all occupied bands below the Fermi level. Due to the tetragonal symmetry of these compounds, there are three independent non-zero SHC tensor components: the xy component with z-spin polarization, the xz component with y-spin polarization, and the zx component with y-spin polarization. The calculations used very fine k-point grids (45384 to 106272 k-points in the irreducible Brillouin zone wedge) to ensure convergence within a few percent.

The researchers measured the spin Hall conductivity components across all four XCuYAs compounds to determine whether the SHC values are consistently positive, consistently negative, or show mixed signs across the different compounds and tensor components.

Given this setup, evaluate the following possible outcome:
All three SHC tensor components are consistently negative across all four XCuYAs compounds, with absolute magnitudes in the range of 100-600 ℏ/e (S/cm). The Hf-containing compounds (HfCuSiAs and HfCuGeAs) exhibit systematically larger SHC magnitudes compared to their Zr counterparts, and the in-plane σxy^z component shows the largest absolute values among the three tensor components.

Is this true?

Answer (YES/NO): NO